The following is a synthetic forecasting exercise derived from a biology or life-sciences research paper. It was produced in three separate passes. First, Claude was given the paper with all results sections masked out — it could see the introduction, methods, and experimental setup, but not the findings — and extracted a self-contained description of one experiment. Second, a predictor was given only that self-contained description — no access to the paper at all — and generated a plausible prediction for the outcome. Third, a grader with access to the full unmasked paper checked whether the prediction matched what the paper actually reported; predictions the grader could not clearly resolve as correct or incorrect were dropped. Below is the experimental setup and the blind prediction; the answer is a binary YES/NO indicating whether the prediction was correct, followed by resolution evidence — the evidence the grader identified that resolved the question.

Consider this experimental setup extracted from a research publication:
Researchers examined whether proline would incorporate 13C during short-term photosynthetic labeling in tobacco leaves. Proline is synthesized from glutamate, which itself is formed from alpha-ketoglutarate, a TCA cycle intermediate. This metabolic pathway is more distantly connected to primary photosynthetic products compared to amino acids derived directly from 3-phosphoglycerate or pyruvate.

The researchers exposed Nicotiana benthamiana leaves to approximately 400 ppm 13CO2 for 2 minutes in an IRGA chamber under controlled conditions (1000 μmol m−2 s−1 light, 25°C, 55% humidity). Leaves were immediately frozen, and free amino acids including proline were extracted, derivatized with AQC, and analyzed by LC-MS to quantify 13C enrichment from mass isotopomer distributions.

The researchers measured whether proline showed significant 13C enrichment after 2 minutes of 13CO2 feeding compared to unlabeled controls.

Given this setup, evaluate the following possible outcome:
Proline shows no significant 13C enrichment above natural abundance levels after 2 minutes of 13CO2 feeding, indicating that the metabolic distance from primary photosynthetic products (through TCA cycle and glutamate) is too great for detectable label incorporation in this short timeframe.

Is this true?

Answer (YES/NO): YES